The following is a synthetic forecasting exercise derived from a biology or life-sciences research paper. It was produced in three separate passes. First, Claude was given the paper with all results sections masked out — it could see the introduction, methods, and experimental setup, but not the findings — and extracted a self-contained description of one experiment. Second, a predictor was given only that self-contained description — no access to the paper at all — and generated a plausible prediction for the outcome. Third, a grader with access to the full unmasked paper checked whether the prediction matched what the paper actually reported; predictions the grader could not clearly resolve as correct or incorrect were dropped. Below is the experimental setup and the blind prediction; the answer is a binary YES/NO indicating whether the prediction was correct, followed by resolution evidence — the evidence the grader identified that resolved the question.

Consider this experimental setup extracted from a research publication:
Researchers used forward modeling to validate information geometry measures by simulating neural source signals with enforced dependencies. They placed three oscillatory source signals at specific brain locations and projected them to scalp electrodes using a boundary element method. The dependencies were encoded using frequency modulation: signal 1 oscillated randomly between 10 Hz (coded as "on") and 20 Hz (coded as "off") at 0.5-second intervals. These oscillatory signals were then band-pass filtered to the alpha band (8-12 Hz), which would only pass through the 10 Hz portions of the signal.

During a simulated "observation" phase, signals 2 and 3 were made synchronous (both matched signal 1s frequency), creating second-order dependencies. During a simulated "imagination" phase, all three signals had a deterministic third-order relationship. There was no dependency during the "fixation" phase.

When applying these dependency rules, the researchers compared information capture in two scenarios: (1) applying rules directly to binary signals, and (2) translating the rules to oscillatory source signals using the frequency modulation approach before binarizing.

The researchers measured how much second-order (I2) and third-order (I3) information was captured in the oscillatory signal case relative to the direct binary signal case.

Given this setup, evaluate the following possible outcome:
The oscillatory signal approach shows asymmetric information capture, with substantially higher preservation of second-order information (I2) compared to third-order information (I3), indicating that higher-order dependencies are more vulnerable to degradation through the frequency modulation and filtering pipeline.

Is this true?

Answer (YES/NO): YES